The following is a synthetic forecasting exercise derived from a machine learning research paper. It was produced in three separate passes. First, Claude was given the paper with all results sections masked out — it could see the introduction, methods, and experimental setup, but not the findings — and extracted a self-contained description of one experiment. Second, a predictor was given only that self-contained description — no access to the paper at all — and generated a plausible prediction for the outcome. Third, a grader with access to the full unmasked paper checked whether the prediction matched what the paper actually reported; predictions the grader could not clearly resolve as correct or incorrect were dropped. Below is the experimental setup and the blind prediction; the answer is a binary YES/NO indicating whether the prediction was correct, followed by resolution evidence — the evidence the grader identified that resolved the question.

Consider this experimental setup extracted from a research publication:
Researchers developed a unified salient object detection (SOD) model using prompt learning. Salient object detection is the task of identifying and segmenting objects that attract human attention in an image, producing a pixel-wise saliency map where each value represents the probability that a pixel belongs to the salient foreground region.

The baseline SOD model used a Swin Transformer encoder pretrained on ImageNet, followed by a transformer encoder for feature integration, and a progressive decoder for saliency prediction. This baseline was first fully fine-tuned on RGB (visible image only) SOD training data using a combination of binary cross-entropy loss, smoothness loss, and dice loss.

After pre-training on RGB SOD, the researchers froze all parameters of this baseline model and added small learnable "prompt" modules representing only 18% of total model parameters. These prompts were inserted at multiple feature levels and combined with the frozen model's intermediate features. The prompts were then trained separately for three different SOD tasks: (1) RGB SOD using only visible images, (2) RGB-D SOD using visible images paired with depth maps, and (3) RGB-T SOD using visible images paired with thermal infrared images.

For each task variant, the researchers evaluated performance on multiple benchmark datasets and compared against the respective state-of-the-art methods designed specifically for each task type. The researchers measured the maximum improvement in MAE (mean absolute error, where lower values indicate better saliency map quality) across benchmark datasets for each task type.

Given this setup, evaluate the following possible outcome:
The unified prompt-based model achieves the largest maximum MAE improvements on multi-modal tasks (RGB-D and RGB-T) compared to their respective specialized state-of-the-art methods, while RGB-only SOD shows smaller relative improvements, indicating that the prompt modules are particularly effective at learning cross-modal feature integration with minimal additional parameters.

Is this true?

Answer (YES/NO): NO